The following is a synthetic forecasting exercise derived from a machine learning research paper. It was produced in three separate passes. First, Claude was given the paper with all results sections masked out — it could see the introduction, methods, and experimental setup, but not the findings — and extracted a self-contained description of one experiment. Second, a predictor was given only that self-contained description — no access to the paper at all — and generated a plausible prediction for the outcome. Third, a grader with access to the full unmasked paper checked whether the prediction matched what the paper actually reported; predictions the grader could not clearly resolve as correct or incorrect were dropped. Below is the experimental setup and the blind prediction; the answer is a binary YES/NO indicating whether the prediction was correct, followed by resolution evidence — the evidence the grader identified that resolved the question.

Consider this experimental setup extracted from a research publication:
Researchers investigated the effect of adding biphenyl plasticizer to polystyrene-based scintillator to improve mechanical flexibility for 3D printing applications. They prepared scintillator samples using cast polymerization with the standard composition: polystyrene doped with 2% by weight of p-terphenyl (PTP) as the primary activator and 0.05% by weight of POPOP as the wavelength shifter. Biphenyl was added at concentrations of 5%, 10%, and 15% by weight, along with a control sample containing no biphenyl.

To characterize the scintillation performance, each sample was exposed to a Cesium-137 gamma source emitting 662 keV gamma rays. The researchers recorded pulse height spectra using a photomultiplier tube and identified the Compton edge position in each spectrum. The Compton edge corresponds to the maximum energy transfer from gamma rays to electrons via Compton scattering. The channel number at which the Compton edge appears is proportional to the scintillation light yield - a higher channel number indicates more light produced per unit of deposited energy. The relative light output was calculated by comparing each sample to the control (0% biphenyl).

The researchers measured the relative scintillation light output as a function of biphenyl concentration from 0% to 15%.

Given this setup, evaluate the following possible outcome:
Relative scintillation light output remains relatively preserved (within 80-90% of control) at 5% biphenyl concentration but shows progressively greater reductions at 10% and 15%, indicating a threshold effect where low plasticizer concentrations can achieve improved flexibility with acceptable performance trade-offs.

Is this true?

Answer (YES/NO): NO